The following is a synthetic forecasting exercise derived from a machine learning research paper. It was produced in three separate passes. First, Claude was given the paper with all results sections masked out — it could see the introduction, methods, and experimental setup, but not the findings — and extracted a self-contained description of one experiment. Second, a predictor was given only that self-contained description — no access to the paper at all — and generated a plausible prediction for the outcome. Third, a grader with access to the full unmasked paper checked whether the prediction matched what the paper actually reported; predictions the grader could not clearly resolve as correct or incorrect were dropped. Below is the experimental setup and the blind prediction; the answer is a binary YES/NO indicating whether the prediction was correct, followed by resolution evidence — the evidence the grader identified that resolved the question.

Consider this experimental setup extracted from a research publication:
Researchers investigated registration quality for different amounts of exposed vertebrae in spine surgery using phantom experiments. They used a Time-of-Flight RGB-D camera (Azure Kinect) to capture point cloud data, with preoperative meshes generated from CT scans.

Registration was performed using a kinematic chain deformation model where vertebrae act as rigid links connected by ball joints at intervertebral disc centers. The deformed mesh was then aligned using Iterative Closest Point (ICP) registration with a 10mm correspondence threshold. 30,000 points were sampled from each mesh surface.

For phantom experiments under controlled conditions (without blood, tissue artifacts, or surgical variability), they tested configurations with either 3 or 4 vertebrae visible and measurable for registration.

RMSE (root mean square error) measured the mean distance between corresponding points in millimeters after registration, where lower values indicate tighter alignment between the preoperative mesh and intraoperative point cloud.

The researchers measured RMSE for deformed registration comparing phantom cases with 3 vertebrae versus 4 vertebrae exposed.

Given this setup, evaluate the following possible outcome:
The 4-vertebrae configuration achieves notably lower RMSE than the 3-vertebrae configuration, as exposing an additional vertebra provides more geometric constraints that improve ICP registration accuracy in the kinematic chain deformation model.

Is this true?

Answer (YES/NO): NO